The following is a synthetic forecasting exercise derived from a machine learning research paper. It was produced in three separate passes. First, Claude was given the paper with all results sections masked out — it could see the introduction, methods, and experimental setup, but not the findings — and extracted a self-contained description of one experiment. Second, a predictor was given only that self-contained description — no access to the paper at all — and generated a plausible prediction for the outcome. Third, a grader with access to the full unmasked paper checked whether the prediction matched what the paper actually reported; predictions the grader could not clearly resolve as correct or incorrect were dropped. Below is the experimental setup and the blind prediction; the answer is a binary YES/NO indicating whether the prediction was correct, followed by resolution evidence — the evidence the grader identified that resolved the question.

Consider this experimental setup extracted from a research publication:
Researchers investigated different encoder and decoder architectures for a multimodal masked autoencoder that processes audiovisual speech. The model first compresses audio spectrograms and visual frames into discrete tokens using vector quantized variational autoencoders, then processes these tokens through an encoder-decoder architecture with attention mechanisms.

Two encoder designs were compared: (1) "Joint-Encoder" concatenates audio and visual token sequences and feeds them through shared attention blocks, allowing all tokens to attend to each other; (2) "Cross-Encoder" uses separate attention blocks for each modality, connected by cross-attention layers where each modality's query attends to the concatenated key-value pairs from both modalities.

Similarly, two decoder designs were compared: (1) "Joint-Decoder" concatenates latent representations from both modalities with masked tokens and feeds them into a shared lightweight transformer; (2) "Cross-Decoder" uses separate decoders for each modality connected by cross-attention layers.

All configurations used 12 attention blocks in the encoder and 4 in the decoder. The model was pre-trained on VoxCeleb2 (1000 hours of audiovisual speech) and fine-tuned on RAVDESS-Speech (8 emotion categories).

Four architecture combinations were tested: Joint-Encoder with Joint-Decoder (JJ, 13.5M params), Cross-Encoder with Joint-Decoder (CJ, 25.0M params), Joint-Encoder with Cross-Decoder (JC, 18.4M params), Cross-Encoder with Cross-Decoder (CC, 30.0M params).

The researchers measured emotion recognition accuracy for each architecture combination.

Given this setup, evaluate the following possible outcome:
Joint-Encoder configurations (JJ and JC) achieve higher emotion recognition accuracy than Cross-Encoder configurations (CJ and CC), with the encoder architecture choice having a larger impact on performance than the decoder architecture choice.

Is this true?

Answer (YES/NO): NO